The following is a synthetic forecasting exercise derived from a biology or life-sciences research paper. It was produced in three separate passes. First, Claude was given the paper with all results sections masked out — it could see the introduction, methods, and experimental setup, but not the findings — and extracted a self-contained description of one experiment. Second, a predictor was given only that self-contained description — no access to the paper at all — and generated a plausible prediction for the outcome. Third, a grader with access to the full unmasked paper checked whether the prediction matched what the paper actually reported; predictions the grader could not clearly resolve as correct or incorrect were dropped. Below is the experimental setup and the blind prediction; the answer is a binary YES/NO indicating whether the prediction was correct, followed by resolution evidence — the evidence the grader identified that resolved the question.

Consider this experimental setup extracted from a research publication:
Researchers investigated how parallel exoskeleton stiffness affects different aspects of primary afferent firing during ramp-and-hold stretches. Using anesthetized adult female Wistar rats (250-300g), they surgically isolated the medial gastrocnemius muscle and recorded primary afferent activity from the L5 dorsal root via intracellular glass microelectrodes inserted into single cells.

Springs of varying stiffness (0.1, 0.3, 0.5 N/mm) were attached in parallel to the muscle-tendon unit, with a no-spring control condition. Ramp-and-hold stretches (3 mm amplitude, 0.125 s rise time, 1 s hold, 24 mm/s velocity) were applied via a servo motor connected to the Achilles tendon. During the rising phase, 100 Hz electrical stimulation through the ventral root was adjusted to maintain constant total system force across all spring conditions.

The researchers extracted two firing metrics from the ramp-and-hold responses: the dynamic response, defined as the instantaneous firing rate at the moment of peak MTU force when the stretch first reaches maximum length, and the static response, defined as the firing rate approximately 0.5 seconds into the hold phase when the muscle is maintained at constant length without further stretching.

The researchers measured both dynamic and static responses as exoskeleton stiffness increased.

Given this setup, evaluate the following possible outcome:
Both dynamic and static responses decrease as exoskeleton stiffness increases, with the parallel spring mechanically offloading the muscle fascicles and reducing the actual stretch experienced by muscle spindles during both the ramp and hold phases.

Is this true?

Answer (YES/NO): NO